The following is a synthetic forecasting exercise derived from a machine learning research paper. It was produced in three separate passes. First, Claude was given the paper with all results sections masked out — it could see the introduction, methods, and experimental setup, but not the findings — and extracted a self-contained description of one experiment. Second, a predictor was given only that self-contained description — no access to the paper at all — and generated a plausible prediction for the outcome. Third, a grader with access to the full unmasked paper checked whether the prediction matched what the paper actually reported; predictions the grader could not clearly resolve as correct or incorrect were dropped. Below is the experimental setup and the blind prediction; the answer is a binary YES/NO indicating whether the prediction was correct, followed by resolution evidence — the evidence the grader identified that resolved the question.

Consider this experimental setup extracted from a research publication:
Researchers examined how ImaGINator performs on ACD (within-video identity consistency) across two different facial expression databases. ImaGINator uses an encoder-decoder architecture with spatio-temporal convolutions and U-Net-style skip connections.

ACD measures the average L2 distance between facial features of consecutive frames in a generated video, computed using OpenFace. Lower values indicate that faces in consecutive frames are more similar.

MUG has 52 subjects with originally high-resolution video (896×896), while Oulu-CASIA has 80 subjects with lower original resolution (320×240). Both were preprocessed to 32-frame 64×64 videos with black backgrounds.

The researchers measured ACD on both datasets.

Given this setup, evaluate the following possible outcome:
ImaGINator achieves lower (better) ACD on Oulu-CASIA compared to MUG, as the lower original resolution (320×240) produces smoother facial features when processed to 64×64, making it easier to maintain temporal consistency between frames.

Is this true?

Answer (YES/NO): YES